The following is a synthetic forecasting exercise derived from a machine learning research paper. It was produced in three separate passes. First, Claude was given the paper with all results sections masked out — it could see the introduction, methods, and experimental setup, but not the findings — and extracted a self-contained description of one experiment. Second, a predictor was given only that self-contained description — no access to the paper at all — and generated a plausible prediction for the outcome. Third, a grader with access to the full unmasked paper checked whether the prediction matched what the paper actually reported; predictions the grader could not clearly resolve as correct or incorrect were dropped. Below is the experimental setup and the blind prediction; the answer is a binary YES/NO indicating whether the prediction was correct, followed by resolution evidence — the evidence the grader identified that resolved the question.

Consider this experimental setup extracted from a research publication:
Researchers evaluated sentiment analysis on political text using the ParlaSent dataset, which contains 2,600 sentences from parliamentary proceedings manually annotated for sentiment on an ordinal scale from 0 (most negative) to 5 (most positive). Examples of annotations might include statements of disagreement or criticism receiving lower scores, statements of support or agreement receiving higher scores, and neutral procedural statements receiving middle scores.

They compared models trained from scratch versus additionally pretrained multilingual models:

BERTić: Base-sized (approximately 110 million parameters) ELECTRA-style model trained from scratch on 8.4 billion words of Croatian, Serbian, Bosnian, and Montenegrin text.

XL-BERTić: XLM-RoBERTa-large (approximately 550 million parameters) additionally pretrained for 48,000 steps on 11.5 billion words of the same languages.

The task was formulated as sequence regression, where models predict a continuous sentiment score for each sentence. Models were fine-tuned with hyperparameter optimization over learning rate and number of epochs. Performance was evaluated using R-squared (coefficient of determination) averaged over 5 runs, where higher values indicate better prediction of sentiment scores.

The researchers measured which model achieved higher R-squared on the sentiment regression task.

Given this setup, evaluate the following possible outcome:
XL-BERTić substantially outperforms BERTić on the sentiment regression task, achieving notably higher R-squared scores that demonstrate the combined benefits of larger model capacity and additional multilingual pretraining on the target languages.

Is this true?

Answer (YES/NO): NO